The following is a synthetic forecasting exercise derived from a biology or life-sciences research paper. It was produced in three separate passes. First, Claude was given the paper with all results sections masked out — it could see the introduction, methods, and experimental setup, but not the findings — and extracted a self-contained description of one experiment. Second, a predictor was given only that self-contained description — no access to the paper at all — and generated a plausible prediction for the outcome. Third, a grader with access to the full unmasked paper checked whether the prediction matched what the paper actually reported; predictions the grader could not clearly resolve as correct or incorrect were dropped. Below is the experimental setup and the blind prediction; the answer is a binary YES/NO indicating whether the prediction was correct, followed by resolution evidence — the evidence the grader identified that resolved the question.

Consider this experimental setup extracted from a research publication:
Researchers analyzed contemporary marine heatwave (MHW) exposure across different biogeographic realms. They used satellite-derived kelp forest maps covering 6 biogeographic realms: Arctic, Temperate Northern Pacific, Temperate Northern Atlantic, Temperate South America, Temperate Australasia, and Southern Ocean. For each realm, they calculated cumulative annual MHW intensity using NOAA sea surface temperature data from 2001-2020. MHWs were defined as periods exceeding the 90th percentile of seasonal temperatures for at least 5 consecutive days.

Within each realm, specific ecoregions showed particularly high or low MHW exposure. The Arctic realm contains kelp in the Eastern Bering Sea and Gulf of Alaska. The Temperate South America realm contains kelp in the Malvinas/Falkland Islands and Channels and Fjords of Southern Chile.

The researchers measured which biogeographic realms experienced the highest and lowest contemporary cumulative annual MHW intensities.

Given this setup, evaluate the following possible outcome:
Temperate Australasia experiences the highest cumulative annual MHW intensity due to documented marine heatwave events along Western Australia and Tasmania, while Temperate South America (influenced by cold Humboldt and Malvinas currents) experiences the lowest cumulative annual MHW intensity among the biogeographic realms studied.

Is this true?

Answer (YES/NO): NO